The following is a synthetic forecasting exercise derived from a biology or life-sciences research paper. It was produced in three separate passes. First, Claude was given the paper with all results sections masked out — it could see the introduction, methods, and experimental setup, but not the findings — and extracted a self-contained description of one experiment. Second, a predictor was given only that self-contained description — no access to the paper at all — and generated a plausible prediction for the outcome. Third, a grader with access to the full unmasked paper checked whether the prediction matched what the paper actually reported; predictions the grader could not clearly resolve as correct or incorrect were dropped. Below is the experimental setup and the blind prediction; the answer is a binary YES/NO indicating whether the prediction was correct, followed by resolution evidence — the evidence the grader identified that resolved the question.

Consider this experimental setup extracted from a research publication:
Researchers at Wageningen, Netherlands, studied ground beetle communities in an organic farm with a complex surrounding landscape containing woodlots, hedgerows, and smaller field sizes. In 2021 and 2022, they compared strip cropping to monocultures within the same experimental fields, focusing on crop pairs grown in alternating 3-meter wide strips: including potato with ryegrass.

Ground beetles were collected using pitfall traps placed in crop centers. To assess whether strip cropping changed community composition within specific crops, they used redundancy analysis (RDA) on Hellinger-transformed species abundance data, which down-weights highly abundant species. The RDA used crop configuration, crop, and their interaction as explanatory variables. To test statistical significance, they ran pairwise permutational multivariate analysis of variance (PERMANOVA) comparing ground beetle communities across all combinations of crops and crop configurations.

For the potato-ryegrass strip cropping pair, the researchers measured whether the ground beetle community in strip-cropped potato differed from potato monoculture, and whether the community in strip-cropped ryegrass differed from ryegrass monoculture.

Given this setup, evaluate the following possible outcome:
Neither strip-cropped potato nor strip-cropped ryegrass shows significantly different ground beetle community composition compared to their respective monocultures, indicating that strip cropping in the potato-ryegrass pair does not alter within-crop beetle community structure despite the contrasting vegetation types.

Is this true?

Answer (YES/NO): NO